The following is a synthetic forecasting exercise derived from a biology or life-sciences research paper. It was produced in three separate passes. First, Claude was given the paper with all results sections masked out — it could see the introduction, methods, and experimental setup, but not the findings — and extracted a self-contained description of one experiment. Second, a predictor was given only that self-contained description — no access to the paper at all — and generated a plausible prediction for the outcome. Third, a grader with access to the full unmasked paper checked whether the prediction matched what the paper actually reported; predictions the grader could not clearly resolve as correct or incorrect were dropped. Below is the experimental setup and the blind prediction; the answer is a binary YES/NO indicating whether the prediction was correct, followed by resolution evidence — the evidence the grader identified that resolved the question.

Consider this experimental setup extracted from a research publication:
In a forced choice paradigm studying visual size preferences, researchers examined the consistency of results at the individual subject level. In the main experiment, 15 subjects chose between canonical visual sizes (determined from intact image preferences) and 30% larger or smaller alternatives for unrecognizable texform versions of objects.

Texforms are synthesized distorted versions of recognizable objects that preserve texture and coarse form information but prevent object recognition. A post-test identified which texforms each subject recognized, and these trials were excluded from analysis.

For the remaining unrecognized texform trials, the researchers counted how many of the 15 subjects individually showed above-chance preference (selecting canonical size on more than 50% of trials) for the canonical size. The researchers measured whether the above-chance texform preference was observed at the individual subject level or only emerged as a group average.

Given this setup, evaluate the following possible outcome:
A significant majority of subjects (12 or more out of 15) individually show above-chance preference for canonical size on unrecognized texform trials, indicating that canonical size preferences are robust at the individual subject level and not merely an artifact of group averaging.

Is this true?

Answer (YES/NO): YES